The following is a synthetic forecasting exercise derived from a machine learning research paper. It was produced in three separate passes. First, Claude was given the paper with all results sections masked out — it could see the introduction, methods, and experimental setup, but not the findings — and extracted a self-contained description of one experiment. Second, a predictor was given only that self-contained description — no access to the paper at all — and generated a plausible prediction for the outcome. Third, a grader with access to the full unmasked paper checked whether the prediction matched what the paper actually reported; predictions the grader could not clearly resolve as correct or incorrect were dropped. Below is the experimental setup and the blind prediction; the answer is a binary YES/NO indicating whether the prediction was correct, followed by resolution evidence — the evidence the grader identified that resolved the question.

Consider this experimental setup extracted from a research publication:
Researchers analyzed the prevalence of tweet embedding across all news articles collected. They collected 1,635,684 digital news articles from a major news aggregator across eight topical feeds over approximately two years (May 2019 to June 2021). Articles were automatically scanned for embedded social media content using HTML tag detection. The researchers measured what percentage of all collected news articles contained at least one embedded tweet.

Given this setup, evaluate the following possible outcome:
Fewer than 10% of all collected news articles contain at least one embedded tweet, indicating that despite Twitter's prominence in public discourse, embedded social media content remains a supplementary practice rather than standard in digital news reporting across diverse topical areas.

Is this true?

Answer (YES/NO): YES